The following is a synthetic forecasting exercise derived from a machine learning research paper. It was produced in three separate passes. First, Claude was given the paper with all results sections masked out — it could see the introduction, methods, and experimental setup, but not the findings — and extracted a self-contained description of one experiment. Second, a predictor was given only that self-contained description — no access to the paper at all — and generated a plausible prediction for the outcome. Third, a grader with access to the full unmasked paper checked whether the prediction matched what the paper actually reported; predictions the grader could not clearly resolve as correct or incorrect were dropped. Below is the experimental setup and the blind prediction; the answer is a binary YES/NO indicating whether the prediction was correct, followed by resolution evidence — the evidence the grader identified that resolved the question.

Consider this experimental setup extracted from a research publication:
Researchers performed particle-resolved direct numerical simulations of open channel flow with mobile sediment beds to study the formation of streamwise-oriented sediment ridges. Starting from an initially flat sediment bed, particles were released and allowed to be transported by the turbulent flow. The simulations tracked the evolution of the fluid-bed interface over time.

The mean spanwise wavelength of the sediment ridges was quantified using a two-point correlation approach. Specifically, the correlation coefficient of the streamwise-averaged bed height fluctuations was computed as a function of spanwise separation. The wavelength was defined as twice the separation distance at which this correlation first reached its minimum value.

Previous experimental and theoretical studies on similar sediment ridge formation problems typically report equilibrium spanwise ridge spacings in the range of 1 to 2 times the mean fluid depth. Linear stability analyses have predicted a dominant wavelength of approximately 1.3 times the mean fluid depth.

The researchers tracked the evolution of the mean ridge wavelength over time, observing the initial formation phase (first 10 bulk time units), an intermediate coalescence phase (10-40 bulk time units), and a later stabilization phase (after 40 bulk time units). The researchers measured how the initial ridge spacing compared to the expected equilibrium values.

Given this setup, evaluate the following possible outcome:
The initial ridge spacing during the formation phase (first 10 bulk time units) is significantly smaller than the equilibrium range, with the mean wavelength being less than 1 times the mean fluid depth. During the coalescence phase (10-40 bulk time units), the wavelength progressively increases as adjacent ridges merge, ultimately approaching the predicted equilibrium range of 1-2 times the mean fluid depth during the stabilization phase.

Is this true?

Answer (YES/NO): YES